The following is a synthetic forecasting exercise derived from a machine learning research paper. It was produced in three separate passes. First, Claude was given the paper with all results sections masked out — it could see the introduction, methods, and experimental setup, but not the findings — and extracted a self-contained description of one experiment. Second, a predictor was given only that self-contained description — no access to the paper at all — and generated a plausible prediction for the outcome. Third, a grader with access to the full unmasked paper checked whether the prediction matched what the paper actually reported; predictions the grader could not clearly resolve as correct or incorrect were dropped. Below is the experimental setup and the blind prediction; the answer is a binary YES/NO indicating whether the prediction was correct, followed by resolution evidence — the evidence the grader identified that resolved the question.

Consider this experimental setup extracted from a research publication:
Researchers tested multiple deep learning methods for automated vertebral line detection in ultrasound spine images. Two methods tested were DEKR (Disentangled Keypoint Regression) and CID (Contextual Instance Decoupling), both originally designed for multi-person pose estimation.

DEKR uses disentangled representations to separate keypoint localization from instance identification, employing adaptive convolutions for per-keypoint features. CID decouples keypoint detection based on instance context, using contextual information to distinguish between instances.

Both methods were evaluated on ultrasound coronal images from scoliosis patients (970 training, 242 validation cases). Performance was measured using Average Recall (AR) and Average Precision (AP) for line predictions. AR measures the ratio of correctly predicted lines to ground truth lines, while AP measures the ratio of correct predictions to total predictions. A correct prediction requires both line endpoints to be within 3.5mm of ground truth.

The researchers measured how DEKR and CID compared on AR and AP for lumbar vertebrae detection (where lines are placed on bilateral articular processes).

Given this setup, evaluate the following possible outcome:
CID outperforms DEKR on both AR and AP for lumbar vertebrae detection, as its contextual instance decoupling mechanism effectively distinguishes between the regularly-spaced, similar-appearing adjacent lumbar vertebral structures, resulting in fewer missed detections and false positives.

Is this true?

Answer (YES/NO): NO